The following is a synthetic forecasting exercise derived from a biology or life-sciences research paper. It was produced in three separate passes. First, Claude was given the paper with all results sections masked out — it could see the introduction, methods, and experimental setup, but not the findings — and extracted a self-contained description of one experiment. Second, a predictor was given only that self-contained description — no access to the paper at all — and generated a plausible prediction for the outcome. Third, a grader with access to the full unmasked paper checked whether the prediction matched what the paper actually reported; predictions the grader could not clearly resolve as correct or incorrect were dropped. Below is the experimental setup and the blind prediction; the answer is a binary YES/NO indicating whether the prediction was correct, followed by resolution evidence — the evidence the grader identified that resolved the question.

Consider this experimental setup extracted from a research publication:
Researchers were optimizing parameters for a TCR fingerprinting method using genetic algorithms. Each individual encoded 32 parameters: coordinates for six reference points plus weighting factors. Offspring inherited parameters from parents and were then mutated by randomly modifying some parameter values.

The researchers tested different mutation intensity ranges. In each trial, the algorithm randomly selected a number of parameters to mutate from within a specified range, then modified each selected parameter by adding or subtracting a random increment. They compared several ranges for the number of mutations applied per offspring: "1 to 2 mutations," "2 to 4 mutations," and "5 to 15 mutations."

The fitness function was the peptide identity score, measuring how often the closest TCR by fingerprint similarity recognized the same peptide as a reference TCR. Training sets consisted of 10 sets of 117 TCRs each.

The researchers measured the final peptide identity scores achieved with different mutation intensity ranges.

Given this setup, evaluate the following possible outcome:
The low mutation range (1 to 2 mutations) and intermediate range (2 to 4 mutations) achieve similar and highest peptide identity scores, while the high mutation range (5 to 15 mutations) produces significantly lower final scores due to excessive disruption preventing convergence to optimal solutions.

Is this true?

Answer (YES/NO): NO